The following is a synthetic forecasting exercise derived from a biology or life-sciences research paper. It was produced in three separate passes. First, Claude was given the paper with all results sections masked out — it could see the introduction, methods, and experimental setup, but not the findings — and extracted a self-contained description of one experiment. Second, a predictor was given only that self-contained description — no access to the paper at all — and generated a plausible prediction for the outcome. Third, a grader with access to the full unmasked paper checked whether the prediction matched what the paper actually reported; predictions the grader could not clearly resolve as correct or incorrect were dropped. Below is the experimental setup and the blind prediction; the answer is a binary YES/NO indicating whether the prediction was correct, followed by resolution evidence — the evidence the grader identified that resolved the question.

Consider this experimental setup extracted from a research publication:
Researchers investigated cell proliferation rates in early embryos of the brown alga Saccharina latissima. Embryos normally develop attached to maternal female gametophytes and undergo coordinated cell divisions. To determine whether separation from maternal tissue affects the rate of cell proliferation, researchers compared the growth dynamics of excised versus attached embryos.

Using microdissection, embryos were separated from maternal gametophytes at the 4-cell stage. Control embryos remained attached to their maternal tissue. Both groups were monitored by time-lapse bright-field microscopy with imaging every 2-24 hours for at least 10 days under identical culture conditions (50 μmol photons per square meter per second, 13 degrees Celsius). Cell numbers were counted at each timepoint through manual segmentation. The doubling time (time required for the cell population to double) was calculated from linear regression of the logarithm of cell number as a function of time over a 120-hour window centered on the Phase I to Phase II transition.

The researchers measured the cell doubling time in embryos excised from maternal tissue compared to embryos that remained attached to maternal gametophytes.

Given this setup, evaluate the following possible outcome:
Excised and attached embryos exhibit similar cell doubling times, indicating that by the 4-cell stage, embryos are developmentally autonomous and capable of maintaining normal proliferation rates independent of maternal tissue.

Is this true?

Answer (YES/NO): YES